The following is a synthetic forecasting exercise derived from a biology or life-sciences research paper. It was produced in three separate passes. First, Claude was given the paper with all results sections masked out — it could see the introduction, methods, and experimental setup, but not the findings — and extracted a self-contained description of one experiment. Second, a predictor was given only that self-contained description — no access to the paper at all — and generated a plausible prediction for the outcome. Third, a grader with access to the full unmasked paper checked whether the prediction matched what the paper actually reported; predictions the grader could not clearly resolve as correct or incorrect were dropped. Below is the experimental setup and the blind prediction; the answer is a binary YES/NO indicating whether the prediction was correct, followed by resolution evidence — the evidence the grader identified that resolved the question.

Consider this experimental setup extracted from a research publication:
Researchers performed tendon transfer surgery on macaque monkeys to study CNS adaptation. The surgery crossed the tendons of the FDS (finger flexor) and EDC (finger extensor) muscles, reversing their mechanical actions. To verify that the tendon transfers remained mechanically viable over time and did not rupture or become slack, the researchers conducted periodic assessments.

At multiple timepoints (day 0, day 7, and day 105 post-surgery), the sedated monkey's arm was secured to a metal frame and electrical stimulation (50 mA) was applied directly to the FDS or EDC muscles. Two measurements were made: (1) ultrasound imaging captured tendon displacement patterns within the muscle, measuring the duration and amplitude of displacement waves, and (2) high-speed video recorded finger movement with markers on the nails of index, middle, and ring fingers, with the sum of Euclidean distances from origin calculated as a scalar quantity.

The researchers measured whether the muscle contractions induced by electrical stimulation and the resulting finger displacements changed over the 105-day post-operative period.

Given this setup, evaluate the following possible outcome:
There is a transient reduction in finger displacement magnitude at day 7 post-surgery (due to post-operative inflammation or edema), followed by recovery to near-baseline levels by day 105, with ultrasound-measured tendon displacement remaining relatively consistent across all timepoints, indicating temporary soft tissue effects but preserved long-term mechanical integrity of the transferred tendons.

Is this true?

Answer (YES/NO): NO